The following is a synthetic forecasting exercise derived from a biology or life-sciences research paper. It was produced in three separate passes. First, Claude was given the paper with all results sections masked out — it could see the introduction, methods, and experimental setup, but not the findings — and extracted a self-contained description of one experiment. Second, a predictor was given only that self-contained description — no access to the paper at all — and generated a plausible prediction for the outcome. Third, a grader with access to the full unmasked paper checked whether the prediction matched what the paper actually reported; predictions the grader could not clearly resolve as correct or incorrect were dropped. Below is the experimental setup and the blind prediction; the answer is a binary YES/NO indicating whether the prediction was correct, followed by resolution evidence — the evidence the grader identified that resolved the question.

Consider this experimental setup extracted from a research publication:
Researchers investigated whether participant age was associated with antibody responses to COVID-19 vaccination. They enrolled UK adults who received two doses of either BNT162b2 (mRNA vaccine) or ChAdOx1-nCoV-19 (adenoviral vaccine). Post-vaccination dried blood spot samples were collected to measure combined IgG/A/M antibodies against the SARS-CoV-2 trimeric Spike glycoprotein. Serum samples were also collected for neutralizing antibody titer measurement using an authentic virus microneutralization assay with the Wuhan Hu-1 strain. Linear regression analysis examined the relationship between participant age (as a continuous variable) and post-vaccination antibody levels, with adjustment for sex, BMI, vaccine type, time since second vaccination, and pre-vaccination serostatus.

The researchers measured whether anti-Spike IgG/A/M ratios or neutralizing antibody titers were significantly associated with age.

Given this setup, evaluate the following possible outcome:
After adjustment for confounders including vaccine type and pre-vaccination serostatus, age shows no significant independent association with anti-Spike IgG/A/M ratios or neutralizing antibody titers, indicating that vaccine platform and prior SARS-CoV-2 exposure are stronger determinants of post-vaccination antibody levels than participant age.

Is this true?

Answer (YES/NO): NO